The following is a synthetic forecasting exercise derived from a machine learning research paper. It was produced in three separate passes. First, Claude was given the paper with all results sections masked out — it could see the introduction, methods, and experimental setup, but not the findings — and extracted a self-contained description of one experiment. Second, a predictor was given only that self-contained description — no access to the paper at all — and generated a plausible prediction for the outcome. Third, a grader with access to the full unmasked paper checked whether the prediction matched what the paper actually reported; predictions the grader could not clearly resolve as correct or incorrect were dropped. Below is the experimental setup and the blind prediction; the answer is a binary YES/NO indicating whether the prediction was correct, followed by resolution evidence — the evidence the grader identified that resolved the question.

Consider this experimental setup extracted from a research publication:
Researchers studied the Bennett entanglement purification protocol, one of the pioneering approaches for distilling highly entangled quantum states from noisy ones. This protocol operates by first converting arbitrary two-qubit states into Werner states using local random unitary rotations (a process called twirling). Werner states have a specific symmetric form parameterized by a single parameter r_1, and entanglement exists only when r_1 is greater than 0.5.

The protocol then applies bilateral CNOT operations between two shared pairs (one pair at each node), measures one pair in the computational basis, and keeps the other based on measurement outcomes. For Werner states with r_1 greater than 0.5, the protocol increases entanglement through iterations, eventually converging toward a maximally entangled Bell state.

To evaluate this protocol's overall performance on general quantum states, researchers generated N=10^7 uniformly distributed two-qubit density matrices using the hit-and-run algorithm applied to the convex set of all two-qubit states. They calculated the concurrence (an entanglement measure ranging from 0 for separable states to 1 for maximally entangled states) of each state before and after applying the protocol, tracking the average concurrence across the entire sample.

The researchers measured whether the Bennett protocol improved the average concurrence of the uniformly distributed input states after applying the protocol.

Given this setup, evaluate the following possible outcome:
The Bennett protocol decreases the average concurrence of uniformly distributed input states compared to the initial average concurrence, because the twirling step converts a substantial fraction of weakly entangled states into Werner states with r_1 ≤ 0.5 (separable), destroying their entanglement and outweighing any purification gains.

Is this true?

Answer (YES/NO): YES